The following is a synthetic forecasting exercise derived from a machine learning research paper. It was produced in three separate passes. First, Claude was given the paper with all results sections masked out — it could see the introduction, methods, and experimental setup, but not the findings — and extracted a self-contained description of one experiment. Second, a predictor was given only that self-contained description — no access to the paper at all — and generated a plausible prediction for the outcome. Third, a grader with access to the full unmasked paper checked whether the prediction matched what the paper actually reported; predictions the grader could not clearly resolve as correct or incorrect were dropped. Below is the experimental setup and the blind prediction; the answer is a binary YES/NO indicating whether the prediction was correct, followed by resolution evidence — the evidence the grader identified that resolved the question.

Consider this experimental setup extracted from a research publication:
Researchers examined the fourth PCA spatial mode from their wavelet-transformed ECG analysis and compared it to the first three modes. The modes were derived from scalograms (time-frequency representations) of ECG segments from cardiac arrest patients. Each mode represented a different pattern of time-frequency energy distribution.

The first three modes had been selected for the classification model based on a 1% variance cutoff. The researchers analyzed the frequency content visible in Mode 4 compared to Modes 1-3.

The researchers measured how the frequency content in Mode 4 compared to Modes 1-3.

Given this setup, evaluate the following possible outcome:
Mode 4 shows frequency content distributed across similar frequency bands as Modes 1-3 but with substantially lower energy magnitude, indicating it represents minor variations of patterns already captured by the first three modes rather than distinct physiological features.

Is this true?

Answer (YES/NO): NO